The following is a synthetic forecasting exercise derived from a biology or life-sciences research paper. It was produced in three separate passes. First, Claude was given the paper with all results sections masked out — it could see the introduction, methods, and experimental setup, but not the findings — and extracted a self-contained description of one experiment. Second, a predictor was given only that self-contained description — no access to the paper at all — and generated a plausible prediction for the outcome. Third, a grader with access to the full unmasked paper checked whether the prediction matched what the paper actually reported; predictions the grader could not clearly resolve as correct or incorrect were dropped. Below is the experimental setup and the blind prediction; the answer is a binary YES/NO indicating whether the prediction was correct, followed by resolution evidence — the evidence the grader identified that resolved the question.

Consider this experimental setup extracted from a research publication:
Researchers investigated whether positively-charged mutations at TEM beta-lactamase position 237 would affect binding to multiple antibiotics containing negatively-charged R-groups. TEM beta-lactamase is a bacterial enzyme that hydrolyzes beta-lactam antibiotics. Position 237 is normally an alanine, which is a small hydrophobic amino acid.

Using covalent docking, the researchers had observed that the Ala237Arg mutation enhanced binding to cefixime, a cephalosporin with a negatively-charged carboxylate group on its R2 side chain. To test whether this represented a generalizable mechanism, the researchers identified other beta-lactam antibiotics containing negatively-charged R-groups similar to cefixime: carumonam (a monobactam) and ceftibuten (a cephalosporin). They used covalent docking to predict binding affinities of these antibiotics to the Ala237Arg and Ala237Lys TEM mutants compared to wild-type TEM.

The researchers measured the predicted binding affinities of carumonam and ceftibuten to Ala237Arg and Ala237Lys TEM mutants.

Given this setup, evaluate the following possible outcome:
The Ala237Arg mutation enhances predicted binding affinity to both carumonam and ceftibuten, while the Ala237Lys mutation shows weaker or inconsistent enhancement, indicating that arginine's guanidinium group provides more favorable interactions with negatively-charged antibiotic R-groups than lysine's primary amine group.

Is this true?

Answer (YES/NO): NO